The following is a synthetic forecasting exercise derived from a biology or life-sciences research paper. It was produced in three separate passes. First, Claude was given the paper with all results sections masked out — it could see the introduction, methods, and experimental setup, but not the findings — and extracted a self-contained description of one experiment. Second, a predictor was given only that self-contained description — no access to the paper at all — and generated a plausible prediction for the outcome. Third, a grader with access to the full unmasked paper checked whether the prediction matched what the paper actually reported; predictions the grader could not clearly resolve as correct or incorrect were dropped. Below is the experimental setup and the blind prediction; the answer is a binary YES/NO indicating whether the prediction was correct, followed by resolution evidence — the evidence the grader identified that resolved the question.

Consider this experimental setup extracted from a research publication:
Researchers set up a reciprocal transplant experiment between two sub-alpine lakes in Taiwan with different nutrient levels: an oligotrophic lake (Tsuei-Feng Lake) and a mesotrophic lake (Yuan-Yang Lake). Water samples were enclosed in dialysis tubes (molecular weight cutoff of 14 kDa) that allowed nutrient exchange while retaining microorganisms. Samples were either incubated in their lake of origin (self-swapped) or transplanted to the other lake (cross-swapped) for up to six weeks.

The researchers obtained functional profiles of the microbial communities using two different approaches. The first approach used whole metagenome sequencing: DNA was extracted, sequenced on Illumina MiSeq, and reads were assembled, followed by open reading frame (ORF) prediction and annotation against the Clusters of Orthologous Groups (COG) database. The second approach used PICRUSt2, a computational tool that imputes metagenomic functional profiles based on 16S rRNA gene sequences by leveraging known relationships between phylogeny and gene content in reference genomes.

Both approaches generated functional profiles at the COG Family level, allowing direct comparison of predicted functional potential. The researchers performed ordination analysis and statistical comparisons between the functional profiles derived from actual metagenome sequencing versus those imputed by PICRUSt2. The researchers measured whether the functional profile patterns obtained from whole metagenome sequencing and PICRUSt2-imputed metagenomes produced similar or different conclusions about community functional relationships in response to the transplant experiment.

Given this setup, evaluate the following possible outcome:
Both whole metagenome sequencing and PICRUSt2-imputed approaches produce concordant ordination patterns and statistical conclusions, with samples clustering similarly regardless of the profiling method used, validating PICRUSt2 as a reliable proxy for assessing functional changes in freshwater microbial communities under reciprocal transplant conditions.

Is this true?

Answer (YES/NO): NO